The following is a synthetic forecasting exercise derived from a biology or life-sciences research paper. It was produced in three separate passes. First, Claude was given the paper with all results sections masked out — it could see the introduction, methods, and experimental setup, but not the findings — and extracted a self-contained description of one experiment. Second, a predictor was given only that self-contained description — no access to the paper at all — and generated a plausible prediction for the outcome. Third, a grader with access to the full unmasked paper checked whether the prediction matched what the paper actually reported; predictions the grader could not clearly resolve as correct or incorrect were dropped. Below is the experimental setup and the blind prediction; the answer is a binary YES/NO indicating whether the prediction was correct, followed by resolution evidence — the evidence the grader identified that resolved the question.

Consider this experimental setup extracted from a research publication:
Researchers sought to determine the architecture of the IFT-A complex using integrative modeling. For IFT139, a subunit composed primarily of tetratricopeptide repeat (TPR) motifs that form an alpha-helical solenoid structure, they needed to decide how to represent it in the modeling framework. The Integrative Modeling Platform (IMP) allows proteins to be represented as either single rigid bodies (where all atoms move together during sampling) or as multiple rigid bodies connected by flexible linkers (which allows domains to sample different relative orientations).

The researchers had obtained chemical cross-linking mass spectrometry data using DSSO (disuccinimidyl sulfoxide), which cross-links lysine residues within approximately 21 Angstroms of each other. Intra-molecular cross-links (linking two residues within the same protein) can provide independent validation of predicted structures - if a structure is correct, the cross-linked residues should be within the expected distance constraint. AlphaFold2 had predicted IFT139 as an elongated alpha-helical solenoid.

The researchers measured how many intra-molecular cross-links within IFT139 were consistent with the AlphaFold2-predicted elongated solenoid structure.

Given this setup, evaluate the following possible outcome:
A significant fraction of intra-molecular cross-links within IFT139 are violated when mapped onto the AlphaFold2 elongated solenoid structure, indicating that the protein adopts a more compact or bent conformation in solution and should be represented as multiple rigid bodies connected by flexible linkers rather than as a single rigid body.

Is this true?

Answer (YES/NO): NO